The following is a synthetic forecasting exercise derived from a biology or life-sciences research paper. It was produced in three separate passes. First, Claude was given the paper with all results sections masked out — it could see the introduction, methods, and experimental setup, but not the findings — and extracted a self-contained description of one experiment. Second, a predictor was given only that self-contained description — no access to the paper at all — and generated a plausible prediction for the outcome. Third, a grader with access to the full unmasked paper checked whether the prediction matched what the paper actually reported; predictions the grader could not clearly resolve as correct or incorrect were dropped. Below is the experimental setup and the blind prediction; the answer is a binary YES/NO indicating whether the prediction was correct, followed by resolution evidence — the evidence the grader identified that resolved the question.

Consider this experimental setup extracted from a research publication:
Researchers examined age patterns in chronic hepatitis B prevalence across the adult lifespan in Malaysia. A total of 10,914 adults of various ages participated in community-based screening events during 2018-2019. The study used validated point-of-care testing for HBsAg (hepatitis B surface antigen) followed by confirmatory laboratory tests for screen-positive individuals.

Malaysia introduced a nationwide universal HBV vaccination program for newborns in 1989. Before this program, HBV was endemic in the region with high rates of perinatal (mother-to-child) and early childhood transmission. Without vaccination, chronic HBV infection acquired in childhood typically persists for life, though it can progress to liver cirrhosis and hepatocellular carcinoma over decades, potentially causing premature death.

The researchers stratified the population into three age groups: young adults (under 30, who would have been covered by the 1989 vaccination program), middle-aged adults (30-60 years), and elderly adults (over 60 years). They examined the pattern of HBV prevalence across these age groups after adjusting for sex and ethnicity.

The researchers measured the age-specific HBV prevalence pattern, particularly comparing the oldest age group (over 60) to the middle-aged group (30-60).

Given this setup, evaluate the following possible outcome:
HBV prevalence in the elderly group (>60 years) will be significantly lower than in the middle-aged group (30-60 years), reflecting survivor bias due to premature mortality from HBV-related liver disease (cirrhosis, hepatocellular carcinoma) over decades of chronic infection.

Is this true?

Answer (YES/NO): YES